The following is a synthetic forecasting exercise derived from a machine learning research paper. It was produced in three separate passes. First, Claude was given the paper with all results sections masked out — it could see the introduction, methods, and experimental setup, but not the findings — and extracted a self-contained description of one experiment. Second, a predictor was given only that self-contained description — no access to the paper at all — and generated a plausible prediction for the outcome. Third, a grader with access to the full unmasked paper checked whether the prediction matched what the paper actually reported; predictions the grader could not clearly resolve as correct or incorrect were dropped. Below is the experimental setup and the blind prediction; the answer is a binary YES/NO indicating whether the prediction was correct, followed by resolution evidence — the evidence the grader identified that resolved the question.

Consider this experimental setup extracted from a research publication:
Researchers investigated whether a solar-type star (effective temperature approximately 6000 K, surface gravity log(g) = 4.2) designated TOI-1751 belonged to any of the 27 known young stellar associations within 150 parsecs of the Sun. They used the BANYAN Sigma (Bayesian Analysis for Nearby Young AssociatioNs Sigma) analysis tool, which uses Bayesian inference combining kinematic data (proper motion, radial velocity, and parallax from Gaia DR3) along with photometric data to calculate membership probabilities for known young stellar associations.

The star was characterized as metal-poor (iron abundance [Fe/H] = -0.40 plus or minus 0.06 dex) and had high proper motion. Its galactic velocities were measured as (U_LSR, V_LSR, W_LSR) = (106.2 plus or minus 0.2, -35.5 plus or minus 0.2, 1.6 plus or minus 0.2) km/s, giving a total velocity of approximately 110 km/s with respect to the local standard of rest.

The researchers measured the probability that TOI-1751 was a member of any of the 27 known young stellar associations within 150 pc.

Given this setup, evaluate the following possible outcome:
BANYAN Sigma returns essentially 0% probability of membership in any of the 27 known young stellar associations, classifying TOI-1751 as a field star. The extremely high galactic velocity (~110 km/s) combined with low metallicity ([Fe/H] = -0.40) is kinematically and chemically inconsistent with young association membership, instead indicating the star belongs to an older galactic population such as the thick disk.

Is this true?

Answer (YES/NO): YES